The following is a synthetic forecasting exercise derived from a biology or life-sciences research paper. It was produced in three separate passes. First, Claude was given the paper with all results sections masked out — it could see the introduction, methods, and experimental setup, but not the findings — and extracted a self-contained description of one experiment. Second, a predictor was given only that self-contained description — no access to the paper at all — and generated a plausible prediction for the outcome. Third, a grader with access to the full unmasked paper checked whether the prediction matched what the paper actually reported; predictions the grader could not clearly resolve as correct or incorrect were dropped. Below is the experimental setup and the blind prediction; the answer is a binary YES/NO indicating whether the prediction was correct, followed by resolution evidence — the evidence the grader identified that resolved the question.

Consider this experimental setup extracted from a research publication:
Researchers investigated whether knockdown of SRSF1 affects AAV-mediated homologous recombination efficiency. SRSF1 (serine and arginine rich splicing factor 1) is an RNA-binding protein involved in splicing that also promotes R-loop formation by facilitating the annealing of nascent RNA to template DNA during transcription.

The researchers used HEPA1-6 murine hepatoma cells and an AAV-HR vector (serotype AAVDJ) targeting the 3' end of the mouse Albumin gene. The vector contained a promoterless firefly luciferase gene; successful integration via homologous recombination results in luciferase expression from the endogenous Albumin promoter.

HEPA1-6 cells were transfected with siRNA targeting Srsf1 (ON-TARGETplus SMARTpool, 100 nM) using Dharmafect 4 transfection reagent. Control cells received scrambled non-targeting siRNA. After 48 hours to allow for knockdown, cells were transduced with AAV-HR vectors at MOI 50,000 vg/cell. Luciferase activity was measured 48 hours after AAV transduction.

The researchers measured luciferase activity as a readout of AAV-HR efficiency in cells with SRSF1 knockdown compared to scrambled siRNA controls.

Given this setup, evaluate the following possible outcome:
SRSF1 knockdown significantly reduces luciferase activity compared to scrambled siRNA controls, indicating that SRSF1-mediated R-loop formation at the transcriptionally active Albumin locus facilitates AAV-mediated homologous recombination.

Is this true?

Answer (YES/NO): NO